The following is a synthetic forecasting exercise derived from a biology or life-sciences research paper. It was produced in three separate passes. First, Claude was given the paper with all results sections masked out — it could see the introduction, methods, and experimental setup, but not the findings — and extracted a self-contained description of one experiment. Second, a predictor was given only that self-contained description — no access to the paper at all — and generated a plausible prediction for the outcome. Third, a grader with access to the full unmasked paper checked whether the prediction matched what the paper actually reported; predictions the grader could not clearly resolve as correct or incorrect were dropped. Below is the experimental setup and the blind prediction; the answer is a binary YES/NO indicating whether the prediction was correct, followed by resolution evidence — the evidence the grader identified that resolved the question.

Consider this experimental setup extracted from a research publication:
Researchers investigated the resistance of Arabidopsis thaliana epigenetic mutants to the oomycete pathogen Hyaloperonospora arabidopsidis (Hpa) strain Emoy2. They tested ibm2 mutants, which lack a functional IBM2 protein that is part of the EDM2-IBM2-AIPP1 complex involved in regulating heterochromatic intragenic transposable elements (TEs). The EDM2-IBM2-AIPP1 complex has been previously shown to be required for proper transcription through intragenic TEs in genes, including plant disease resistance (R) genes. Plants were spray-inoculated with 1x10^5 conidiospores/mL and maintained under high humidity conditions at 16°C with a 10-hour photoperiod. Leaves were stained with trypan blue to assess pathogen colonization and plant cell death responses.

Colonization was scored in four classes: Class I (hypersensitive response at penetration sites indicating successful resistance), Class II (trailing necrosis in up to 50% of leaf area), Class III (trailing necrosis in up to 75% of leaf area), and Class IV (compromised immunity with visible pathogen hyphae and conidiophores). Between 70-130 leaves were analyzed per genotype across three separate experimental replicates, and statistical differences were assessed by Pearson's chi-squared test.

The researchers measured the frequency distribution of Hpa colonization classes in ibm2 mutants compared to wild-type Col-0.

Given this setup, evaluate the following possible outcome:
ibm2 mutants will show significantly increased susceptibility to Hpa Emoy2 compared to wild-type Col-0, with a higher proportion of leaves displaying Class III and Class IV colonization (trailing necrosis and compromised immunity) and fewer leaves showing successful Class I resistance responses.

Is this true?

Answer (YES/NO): NO